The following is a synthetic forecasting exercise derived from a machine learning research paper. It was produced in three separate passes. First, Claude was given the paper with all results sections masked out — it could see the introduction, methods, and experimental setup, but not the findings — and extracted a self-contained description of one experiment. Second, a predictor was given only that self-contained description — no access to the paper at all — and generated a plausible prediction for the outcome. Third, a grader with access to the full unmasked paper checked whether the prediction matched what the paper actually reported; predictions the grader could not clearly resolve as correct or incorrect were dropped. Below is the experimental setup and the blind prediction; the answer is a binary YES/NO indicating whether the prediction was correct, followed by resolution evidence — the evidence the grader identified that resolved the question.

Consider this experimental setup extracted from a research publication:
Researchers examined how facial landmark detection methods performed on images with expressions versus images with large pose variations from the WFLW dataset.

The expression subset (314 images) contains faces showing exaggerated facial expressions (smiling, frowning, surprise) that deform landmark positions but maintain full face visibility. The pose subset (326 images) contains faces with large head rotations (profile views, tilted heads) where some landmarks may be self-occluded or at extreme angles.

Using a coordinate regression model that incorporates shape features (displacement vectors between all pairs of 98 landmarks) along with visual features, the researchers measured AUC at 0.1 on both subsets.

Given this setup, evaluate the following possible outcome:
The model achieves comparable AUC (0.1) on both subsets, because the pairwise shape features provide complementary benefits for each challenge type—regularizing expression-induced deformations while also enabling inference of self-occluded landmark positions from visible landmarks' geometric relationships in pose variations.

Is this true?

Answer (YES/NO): NO